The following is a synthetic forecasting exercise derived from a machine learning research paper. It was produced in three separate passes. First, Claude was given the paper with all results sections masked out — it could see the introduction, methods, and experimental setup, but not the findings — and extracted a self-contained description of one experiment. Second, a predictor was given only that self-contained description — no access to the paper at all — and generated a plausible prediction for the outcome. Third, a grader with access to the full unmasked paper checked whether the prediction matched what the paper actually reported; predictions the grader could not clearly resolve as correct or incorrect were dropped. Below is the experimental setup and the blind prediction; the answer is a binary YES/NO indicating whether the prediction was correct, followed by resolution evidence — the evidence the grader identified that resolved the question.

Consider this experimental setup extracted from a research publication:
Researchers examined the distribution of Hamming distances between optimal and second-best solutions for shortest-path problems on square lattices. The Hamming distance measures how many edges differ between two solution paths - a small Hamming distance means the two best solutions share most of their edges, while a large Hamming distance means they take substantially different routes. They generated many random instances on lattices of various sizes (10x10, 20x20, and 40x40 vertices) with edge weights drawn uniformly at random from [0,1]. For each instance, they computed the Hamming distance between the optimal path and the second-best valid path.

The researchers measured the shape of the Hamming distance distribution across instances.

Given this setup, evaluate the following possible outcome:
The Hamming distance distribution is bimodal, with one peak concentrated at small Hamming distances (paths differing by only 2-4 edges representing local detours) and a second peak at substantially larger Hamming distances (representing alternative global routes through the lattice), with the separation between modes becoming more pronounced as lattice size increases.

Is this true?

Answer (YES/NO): NO